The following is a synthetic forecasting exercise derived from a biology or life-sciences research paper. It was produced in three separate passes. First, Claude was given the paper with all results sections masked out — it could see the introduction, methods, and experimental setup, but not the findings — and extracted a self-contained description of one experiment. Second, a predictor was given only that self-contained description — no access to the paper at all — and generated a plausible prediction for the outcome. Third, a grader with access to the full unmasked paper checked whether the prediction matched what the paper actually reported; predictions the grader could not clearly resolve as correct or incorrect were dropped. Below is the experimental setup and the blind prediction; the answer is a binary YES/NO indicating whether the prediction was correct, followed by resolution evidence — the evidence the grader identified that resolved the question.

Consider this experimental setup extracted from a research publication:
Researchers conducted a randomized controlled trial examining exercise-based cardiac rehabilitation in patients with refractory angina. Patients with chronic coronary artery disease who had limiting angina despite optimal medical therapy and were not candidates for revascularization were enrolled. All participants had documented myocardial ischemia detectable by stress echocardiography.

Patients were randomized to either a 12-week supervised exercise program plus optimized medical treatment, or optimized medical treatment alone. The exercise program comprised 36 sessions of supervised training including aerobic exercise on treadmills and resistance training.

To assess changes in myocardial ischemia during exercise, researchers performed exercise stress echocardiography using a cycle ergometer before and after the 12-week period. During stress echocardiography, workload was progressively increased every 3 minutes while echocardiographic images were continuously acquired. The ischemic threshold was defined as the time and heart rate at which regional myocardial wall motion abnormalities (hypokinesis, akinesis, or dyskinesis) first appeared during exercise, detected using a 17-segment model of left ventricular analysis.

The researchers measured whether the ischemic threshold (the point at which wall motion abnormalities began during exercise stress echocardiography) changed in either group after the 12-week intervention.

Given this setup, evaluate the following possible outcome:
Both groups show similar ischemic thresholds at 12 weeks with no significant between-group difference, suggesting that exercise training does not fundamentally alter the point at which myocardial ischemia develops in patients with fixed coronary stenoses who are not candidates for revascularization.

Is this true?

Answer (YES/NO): NO